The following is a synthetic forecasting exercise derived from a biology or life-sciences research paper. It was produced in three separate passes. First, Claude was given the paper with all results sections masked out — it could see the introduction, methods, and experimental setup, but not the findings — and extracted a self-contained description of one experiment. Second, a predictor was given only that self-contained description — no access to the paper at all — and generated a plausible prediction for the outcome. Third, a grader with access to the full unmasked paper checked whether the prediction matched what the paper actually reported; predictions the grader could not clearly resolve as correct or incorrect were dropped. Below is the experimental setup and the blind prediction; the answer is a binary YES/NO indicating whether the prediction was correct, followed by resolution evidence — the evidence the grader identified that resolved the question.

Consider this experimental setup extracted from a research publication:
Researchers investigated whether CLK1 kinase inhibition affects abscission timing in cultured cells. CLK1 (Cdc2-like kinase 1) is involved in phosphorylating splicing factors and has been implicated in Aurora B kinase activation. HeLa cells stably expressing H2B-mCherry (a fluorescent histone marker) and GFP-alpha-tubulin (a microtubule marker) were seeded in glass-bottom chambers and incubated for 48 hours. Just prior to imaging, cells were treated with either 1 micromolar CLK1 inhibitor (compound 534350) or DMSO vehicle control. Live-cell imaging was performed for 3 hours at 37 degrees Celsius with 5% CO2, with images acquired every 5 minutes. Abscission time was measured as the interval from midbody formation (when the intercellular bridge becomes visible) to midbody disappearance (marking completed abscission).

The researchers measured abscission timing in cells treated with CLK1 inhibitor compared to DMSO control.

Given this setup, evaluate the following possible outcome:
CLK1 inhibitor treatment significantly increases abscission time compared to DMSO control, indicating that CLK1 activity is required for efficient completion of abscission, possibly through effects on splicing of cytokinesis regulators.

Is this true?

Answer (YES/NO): YES